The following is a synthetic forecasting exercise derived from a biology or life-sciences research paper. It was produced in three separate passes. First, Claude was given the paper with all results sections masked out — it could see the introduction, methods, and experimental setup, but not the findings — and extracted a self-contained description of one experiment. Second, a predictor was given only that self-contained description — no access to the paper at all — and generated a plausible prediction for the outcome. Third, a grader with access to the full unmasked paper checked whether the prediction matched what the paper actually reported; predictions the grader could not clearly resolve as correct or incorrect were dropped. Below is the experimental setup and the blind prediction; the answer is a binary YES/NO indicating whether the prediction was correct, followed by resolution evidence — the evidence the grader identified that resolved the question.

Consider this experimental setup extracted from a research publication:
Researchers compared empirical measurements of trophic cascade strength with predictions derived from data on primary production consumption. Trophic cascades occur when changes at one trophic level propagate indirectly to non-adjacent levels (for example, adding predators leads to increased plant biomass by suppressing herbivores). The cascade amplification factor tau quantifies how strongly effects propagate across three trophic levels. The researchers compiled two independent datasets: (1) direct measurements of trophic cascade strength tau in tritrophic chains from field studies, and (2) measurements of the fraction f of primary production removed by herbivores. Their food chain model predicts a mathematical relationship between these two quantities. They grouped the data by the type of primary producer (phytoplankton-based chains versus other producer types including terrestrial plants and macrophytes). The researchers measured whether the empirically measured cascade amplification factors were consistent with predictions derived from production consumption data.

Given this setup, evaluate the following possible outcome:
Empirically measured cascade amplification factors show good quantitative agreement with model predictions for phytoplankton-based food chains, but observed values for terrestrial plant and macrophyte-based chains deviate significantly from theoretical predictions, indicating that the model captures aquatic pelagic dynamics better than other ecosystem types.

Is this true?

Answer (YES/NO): NO